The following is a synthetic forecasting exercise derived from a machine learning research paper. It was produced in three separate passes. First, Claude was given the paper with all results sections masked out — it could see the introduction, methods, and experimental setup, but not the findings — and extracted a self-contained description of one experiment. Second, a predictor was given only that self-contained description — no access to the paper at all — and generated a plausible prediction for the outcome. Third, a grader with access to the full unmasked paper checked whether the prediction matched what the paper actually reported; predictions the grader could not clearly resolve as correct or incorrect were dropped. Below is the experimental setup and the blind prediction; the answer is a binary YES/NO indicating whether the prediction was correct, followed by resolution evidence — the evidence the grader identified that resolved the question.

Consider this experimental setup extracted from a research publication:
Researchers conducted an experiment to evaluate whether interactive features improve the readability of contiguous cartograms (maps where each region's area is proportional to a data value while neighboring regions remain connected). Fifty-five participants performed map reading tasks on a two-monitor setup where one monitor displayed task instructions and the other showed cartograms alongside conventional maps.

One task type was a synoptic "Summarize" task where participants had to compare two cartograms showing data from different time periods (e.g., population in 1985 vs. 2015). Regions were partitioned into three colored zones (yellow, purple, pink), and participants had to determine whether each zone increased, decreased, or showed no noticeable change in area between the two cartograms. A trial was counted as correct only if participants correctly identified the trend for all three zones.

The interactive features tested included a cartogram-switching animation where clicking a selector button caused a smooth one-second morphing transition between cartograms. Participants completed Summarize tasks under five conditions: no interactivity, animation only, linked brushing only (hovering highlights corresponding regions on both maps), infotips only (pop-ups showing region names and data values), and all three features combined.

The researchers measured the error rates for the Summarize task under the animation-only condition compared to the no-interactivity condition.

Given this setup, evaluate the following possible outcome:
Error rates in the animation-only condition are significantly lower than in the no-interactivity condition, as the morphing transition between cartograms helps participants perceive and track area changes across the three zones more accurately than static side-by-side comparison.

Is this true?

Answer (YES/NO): YES